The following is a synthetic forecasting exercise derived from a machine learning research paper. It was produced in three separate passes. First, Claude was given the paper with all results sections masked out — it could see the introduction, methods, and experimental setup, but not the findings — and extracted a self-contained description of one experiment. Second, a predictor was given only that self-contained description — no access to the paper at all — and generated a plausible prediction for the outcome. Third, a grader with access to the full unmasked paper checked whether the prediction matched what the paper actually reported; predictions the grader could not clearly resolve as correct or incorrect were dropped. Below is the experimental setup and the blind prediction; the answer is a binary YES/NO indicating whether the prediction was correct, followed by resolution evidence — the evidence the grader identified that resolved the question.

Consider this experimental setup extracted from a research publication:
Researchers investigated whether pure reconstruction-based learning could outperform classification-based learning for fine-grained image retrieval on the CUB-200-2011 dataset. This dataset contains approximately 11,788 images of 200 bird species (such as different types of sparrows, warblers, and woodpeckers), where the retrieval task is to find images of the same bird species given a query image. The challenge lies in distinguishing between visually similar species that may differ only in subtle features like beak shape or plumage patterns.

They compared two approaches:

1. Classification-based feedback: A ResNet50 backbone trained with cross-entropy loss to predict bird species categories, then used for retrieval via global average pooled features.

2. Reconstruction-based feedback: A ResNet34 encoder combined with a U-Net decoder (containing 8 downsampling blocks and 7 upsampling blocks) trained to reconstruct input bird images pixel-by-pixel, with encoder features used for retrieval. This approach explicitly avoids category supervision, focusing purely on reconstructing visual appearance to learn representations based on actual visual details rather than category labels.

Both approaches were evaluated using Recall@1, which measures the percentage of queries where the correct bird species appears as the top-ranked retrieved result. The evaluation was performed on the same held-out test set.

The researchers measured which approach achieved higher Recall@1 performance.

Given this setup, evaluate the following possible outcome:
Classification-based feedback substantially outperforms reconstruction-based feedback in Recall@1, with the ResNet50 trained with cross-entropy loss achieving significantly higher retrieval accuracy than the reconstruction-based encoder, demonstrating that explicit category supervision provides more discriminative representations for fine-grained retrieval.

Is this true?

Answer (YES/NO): NO